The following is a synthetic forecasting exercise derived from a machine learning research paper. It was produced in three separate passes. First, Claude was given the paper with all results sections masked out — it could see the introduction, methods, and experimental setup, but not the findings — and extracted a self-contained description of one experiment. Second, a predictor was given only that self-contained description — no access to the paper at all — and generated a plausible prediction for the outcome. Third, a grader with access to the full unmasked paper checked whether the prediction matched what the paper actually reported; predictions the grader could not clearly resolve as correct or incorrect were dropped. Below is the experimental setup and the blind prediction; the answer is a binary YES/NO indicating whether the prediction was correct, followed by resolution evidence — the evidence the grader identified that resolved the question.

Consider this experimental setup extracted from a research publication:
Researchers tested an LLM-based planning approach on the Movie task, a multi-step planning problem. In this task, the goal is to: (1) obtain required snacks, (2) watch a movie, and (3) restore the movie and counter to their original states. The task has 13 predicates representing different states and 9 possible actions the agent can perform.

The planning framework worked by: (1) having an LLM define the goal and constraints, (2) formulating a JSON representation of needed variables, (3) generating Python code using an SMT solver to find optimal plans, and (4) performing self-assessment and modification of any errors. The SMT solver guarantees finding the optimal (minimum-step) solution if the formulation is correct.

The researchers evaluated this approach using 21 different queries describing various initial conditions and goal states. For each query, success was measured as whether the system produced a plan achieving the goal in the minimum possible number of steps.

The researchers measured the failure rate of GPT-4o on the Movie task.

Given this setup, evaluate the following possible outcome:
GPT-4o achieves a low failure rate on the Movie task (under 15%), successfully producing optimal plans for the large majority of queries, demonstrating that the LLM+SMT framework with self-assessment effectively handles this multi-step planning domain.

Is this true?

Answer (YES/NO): YES